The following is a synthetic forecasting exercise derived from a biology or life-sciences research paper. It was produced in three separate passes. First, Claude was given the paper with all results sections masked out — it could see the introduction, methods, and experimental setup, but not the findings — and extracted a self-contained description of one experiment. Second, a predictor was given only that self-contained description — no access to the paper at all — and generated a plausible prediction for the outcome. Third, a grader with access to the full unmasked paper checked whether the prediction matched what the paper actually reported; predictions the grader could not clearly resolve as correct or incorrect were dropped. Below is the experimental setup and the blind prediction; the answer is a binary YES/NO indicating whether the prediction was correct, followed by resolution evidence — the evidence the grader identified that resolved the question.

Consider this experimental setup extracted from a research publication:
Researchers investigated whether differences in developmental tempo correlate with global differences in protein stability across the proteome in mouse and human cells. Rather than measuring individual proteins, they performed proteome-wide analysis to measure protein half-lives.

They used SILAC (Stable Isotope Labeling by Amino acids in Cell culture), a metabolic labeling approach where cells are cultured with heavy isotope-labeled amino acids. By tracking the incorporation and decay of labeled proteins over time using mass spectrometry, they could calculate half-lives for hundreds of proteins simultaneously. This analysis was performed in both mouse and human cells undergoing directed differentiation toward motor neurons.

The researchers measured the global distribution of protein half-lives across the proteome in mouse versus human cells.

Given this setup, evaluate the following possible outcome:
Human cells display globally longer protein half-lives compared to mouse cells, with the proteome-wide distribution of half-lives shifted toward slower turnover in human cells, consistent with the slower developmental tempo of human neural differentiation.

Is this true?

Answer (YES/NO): YES